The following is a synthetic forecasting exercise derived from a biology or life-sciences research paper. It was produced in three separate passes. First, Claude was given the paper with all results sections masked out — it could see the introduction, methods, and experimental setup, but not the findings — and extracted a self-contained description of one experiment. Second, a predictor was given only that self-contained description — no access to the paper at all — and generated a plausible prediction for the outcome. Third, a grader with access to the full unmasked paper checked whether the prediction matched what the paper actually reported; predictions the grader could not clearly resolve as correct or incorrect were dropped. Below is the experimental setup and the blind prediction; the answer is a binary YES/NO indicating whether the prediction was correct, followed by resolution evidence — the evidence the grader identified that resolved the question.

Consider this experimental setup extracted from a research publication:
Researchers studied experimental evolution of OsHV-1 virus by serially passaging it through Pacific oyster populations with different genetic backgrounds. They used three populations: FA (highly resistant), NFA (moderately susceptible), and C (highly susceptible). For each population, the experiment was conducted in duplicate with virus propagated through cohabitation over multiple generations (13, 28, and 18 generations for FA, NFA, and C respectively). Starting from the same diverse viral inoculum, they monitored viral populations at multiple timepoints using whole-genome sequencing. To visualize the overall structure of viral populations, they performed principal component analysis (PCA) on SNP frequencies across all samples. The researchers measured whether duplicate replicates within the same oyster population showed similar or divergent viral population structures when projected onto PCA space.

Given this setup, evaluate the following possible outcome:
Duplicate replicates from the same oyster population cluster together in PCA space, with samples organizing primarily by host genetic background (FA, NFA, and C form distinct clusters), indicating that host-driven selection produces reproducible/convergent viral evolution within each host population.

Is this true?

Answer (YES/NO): NO